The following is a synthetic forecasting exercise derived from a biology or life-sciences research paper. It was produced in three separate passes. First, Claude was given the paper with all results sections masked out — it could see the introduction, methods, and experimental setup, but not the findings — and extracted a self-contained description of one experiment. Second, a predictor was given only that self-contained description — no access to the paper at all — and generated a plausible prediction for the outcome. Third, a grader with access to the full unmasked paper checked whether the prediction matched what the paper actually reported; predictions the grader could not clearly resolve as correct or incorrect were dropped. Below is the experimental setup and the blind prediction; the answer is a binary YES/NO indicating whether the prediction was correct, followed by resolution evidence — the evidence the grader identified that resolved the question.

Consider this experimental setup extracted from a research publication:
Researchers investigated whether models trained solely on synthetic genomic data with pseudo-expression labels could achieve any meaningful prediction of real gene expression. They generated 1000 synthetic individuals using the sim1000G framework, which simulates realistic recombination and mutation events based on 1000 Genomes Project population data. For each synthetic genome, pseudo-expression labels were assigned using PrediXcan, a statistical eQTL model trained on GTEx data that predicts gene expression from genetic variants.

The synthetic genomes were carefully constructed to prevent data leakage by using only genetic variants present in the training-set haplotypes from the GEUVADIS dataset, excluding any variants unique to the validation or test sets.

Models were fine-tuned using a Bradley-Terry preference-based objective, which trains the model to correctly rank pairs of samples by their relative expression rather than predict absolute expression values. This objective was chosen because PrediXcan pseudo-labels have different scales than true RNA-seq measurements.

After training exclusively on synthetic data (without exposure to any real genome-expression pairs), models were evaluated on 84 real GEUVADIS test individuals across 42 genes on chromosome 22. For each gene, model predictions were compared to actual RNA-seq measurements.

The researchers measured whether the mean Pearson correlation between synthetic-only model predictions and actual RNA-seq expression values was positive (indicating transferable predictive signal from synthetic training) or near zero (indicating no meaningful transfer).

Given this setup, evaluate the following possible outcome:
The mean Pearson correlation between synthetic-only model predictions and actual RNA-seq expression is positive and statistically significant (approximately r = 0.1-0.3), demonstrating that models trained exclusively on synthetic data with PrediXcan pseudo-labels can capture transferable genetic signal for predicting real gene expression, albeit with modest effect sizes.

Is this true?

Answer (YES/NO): YES